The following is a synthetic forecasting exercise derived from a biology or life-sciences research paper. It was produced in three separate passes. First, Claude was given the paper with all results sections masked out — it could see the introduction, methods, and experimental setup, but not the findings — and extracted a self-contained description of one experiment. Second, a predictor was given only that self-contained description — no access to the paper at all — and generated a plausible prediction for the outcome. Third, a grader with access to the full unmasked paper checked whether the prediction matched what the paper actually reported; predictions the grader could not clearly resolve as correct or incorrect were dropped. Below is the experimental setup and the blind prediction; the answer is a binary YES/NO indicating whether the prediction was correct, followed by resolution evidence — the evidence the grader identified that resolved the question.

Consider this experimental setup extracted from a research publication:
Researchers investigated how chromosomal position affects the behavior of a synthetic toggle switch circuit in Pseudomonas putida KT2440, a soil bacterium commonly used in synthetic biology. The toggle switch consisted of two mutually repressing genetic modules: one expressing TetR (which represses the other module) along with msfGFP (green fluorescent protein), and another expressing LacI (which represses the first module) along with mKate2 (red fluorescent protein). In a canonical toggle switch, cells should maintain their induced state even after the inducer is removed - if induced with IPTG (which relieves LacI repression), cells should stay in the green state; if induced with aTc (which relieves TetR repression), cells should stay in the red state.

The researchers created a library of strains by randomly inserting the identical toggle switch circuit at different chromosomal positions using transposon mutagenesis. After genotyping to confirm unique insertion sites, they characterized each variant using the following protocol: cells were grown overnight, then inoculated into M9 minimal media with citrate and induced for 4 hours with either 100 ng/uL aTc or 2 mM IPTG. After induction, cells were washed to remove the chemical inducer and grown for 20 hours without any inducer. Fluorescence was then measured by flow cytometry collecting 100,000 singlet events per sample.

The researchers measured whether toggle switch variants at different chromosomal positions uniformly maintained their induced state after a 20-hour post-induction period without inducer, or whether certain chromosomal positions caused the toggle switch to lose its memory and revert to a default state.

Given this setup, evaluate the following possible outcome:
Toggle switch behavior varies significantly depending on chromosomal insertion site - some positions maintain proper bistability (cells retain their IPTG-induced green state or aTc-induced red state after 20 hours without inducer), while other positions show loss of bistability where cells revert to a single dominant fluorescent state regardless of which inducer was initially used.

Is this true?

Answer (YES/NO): YES